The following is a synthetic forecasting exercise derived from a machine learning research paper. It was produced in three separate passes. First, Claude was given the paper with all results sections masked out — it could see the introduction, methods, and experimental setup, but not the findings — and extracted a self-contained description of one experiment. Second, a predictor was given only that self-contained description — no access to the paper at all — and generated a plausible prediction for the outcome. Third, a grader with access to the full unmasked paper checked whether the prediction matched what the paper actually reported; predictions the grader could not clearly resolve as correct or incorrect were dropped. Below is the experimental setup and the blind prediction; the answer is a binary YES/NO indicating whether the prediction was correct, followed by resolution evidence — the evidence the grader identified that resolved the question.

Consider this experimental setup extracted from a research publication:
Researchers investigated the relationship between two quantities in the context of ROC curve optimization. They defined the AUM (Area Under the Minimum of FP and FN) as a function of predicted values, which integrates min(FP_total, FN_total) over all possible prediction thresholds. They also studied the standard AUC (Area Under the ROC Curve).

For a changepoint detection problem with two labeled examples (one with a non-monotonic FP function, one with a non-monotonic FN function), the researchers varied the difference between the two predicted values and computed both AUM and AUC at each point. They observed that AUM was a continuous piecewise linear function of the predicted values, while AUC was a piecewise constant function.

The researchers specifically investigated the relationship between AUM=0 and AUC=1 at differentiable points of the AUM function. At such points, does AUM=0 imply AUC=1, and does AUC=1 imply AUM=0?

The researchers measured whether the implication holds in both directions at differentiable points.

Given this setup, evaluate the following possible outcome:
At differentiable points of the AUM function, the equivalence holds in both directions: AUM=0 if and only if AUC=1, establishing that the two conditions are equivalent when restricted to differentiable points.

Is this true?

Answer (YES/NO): NO